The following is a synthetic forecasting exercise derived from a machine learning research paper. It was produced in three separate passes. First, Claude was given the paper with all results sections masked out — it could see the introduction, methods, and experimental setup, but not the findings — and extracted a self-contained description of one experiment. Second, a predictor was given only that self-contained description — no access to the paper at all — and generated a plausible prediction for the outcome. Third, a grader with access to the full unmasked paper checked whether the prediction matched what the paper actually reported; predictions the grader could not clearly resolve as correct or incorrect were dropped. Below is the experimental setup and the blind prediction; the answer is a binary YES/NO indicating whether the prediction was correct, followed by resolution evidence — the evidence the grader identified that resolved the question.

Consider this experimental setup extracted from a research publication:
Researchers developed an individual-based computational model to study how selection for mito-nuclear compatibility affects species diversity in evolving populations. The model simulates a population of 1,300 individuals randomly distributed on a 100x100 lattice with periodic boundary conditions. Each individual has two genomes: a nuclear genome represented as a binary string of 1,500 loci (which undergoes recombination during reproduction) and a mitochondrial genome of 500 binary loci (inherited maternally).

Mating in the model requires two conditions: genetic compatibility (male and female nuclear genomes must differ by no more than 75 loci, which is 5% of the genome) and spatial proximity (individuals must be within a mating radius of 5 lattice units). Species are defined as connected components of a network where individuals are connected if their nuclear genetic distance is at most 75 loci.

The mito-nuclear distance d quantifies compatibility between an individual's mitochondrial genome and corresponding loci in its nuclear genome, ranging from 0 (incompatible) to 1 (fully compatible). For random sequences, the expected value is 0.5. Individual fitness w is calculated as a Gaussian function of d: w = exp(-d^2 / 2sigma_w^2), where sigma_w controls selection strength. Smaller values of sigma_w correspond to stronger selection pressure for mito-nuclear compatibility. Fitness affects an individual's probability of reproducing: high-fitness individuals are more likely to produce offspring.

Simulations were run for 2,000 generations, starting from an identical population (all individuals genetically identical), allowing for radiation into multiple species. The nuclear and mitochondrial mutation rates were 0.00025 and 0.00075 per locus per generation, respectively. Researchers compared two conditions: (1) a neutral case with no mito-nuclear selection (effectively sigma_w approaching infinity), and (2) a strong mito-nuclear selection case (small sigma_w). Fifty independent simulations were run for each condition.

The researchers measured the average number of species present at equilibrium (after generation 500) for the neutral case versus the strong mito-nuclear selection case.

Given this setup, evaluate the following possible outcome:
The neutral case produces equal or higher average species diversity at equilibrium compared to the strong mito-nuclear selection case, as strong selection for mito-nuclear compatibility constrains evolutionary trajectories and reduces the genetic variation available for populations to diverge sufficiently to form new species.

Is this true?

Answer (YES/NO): YES